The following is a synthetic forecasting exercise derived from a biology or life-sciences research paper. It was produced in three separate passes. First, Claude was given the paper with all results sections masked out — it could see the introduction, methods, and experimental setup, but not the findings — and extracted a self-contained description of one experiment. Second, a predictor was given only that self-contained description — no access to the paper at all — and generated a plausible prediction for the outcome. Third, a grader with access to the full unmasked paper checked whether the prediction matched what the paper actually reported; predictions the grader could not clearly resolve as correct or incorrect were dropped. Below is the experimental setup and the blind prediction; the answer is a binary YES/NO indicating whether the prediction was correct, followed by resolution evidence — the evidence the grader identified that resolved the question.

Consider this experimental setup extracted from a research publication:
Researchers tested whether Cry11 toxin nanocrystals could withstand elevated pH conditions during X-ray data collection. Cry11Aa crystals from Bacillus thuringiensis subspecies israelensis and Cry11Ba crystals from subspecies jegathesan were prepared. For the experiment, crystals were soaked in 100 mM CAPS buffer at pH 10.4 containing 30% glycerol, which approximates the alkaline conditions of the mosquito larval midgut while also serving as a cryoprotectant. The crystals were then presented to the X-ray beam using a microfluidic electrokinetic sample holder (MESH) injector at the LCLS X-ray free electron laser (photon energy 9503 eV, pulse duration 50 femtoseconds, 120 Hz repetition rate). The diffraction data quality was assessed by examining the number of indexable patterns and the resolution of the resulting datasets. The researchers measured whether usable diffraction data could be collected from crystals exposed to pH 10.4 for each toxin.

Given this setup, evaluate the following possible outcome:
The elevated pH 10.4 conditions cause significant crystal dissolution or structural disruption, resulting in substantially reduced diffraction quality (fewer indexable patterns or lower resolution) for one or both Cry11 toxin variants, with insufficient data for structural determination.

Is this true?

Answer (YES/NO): YES